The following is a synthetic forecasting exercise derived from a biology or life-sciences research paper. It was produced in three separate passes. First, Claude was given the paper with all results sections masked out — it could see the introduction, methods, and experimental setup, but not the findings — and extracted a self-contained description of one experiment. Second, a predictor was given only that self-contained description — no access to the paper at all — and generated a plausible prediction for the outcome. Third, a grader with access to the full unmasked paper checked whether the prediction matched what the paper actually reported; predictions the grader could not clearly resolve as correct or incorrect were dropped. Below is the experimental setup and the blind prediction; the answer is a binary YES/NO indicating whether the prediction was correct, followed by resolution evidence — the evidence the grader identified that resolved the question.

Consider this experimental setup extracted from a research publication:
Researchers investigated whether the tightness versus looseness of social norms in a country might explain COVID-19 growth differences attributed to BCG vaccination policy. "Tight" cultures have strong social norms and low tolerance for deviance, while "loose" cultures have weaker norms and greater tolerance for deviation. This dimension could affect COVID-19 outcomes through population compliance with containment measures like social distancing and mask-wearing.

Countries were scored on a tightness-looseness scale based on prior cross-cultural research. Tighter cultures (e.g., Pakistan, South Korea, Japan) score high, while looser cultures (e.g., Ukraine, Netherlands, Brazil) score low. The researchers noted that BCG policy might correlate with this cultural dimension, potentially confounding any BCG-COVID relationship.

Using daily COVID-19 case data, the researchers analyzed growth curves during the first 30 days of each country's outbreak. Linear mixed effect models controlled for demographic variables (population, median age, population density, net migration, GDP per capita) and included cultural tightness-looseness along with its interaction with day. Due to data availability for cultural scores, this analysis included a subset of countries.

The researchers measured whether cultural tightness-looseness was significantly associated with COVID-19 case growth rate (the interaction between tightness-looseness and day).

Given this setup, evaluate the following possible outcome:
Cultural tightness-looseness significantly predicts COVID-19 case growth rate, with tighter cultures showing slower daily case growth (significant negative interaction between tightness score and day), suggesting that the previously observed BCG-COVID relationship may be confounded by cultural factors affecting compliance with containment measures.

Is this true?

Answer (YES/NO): NO